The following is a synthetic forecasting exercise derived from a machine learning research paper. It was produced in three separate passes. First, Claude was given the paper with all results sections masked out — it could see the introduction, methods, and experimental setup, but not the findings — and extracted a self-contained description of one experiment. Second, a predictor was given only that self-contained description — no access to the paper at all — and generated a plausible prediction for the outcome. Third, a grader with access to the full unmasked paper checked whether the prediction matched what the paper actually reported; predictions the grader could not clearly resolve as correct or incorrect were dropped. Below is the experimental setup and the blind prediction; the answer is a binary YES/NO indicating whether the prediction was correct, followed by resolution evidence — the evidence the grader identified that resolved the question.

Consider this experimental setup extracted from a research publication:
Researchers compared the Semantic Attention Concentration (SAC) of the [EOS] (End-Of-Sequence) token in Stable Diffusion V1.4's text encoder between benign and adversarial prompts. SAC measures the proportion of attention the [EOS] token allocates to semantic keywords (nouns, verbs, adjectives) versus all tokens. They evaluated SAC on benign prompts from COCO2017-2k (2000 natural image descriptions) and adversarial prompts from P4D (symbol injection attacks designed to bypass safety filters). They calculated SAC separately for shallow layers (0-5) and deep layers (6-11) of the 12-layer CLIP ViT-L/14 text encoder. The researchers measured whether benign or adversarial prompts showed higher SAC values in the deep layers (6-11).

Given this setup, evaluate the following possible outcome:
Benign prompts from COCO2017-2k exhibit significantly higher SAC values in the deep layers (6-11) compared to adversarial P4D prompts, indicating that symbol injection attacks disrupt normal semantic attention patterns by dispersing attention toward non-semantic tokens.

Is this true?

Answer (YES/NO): YES